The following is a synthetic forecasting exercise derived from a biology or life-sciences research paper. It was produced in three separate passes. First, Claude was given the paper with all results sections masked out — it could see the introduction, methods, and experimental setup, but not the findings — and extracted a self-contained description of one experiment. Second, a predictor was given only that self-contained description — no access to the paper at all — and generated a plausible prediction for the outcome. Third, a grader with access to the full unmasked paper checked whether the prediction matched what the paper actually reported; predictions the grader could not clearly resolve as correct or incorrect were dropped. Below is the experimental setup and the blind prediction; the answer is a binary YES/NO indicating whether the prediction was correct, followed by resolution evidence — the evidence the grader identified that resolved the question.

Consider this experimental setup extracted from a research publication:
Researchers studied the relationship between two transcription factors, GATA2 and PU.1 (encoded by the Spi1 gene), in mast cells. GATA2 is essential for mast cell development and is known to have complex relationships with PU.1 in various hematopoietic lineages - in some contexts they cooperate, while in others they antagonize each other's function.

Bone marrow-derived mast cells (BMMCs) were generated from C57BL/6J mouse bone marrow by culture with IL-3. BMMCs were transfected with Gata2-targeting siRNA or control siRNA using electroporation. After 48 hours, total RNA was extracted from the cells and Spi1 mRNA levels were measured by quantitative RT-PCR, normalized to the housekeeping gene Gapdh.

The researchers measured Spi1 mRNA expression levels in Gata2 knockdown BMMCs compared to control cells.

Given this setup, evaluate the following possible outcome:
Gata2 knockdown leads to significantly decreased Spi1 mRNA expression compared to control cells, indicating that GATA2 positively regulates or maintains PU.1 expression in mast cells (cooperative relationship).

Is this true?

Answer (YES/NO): NO